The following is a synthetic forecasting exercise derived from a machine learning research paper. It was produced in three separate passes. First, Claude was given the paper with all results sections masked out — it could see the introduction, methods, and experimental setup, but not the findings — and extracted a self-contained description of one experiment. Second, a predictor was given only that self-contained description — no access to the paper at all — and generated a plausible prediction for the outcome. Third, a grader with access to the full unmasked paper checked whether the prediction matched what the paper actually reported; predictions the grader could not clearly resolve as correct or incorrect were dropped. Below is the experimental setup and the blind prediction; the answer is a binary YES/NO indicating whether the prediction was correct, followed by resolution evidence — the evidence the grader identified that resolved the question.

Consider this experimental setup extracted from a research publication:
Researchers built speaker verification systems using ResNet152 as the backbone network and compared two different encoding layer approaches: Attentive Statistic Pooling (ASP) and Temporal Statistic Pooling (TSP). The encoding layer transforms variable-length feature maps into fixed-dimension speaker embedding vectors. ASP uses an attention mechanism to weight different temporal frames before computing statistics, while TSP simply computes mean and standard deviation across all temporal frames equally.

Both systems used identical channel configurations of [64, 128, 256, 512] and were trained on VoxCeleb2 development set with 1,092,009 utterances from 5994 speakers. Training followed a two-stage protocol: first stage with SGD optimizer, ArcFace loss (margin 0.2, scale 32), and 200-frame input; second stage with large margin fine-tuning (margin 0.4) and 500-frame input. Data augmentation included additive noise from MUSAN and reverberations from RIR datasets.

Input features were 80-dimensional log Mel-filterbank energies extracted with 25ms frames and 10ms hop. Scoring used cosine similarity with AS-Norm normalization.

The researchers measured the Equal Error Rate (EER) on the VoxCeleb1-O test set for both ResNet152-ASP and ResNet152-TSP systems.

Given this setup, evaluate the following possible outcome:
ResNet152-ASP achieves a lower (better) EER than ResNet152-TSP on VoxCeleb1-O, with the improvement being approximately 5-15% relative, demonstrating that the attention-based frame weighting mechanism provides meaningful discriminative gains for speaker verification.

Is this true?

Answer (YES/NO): NO